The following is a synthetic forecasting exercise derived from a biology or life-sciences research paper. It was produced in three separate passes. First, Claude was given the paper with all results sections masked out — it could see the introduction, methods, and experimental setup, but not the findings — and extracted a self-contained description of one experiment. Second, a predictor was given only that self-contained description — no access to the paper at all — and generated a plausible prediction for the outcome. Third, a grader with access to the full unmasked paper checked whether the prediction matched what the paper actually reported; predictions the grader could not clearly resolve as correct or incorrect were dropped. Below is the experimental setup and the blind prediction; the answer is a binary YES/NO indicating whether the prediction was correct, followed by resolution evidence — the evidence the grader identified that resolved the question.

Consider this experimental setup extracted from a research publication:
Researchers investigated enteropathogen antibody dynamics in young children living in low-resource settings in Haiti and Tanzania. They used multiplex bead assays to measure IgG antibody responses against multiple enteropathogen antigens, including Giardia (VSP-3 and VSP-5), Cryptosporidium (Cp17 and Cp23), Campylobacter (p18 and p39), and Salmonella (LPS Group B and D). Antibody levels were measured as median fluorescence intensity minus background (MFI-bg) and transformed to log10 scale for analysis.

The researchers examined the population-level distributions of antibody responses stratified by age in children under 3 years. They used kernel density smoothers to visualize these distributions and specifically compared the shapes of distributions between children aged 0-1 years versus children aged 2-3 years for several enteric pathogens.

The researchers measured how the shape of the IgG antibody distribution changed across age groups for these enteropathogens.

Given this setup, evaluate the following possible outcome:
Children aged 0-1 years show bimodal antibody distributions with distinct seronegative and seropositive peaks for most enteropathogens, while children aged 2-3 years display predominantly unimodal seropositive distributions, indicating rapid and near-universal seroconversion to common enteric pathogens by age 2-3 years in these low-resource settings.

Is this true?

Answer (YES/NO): YES